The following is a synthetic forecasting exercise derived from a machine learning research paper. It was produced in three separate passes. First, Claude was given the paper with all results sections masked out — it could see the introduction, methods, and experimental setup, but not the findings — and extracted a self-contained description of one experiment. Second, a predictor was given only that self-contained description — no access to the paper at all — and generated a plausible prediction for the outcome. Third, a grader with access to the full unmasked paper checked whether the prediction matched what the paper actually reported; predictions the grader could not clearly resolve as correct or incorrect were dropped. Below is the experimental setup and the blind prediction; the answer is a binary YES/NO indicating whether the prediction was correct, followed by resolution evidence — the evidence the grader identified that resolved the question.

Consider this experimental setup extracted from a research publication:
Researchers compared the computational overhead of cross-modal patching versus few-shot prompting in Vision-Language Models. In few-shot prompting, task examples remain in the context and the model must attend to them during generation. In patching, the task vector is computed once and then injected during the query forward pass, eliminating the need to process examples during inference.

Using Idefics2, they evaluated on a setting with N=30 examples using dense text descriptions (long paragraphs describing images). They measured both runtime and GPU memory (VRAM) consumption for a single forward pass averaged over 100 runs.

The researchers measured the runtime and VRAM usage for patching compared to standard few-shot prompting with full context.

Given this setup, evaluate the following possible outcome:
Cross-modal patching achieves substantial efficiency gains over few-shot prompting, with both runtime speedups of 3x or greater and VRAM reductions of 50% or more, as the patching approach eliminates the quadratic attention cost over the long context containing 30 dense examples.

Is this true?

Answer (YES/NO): YES